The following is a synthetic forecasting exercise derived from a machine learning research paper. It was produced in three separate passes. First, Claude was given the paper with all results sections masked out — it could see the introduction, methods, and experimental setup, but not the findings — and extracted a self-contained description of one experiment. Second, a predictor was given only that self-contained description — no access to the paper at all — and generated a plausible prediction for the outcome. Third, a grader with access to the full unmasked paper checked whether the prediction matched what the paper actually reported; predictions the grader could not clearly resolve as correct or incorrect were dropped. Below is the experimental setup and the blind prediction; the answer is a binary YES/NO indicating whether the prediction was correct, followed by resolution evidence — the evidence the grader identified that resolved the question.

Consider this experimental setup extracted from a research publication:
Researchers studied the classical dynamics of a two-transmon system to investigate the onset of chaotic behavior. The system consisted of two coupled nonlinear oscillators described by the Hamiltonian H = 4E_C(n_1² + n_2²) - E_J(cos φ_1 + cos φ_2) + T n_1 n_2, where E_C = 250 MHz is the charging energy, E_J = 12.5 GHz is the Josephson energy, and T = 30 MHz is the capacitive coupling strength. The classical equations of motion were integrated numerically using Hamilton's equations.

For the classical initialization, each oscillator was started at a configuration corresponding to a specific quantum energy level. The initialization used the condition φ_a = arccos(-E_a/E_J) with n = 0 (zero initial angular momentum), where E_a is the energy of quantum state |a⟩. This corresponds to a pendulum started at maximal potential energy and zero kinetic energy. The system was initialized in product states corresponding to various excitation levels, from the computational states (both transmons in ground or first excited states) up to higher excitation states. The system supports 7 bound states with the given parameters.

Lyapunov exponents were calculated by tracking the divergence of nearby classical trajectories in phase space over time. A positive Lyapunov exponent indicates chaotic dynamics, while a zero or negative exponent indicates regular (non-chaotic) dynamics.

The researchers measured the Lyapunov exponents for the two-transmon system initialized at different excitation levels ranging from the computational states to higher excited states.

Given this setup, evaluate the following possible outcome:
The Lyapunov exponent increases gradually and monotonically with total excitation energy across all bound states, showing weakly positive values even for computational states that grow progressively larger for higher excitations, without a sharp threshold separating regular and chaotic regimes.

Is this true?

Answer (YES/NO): NO